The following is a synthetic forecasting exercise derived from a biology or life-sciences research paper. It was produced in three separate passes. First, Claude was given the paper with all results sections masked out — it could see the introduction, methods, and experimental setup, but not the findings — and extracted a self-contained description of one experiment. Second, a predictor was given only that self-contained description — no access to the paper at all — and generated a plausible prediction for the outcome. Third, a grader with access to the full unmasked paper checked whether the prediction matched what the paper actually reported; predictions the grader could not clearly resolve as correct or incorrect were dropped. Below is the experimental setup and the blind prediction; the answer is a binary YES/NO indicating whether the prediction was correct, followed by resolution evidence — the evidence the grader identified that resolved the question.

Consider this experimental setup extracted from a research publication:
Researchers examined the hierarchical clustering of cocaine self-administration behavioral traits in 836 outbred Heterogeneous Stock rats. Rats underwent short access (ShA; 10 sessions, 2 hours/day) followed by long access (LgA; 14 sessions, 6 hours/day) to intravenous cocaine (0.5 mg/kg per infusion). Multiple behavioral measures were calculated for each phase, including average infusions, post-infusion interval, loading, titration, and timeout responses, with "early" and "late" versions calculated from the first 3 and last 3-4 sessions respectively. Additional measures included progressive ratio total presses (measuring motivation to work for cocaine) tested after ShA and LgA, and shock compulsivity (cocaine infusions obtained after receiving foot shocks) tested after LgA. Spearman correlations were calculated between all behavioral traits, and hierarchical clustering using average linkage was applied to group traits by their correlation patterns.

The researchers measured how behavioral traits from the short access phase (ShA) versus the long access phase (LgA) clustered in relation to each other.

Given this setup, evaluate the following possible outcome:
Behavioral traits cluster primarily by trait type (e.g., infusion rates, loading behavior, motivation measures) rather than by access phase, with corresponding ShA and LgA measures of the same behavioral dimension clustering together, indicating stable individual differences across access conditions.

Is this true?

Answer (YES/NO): NO